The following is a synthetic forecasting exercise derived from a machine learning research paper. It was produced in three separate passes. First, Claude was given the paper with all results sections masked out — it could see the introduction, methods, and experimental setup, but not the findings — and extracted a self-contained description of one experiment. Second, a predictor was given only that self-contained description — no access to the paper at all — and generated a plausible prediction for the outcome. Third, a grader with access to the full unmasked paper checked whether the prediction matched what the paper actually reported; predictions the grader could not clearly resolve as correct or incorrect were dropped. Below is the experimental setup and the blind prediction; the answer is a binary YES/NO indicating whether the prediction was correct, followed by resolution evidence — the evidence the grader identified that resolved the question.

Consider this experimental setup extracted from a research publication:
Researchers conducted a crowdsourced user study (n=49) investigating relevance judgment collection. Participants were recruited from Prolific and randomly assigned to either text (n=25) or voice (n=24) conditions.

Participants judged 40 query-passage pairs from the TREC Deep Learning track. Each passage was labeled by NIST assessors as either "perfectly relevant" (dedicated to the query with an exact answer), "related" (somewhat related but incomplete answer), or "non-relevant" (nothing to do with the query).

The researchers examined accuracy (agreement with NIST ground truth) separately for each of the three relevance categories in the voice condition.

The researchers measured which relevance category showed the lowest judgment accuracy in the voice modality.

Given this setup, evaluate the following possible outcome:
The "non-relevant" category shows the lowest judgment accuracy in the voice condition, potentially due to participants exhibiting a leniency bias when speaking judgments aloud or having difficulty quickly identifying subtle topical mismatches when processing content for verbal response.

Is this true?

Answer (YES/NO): NO